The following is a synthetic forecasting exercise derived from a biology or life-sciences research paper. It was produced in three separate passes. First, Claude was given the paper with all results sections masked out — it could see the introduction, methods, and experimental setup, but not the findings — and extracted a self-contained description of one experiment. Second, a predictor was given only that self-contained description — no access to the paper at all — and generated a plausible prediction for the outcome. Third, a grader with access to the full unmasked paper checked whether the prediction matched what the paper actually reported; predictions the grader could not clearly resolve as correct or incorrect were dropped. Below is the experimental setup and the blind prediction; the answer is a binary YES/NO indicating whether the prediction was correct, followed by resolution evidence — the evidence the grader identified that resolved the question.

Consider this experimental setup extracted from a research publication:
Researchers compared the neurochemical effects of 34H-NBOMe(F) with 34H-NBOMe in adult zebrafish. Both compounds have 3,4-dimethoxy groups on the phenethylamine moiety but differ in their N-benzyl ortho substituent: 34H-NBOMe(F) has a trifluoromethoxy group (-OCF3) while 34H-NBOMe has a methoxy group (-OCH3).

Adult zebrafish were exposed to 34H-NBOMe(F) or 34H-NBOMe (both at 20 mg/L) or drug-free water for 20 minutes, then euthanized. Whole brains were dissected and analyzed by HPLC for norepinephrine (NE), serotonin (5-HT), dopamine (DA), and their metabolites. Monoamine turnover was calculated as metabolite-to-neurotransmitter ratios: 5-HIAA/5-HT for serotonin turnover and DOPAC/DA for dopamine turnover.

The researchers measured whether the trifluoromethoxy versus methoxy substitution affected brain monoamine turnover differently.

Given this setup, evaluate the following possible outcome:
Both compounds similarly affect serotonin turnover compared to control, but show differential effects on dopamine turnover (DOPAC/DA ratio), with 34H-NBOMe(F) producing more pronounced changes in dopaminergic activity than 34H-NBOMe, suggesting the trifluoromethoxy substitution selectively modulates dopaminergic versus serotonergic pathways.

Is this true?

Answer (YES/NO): NO